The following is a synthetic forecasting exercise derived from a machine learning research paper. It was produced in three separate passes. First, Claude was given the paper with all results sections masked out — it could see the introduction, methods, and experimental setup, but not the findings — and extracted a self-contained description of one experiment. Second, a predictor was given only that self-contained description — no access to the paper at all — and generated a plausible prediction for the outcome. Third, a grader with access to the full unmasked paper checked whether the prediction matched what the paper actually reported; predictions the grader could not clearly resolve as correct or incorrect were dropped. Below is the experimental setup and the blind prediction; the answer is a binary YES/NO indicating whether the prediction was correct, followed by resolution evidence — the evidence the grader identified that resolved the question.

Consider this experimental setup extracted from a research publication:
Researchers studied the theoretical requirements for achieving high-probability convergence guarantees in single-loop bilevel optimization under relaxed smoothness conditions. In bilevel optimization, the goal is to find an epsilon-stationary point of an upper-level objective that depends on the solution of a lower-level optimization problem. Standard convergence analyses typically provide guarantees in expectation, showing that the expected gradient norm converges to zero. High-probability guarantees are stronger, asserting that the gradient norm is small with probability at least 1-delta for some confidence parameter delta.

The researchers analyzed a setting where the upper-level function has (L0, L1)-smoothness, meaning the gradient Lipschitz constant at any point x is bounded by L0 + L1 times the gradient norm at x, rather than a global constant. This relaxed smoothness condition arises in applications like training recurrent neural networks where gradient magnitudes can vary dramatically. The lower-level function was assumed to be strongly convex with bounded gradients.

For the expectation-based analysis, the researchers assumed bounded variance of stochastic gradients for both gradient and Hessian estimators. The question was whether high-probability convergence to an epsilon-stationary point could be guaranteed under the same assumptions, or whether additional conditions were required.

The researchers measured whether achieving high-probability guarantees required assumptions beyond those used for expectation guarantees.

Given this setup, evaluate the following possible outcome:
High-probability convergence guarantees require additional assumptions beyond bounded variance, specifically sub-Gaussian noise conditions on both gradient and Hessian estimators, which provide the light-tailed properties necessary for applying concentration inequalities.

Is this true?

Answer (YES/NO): NO